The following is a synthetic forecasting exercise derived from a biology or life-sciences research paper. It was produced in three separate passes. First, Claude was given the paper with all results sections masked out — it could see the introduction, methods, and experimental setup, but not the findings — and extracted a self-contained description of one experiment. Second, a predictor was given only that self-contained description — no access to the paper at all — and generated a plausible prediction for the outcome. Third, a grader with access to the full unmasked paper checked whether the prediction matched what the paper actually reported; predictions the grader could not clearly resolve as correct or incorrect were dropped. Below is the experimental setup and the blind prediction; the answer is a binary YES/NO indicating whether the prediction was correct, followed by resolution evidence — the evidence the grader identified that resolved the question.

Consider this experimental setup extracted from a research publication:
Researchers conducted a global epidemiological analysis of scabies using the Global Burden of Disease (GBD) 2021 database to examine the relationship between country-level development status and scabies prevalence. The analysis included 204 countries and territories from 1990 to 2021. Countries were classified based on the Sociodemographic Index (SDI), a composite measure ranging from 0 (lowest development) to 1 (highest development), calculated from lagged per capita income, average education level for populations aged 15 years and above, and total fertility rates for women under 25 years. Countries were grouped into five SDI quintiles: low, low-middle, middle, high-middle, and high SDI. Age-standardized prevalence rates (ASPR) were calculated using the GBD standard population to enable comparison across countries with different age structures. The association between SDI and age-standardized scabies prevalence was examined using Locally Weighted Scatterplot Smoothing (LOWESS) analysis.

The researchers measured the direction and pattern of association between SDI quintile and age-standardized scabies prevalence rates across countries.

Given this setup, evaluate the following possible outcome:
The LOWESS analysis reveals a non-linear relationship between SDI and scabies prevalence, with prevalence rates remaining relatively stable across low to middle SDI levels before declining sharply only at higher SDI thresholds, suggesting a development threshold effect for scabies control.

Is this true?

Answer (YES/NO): NO